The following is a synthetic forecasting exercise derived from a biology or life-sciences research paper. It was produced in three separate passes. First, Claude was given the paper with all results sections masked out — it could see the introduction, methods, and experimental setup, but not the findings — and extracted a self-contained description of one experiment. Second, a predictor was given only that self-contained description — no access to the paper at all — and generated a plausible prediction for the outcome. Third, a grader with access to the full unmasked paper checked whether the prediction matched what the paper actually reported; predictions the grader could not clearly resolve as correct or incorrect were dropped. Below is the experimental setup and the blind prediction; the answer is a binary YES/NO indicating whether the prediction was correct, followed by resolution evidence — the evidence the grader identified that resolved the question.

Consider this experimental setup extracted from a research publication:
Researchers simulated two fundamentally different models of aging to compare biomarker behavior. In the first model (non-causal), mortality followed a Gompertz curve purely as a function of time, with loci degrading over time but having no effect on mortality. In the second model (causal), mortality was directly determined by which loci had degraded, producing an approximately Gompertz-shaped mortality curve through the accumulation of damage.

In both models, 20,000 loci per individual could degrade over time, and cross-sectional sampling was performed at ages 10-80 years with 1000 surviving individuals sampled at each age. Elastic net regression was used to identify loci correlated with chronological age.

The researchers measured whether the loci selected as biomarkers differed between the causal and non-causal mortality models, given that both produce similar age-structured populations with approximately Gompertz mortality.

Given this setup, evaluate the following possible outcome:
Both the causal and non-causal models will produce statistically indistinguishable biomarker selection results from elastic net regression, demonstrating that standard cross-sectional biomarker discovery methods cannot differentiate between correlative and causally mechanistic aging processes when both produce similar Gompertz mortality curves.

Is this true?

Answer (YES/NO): NO